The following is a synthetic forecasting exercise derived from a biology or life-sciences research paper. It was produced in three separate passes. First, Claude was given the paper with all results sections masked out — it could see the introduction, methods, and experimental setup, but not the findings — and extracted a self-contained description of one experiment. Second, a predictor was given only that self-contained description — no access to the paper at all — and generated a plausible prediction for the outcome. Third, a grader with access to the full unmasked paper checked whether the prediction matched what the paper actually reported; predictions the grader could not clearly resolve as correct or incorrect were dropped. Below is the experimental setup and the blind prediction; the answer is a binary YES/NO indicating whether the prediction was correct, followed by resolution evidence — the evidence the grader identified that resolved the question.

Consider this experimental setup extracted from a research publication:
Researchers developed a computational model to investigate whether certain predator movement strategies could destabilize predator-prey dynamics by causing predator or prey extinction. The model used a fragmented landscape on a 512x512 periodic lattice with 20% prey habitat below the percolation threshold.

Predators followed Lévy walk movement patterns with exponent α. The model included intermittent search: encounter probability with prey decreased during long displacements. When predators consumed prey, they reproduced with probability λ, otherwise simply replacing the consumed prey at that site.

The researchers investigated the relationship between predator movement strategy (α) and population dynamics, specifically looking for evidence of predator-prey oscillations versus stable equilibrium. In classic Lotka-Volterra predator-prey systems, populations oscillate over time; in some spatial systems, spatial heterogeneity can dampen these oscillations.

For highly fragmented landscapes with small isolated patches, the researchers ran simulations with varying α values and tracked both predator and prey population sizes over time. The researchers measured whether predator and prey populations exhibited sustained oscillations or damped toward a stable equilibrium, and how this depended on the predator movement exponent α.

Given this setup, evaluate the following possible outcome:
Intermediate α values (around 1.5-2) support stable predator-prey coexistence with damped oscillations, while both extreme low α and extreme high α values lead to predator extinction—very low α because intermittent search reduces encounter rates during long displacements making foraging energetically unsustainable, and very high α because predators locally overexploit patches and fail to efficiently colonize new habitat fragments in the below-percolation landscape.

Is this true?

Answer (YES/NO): YES